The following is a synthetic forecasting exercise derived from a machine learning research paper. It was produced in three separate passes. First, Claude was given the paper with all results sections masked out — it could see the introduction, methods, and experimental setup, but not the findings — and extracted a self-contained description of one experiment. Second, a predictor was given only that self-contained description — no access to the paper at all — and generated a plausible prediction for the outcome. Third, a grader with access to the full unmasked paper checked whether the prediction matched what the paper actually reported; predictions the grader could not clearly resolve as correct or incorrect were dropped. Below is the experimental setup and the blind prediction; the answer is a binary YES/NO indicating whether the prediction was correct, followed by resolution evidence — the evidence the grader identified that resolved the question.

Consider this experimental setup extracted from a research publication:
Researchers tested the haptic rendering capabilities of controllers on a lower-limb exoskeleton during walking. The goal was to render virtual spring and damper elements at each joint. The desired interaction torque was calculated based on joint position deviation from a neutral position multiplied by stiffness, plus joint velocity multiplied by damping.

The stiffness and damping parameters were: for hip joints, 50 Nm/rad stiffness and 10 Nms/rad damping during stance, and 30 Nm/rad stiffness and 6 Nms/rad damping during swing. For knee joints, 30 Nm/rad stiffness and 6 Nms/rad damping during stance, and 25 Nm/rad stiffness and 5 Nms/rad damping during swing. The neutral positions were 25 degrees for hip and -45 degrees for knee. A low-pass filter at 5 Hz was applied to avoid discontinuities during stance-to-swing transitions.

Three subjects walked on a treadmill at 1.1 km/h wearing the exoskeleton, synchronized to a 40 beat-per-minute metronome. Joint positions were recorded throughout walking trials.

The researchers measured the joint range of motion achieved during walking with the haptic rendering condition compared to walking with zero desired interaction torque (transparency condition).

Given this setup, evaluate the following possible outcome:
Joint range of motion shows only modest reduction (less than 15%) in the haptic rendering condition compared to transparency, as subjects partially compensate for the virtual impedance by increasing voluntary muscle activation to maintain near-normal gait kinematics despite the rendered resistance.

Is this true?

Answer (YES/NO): NO